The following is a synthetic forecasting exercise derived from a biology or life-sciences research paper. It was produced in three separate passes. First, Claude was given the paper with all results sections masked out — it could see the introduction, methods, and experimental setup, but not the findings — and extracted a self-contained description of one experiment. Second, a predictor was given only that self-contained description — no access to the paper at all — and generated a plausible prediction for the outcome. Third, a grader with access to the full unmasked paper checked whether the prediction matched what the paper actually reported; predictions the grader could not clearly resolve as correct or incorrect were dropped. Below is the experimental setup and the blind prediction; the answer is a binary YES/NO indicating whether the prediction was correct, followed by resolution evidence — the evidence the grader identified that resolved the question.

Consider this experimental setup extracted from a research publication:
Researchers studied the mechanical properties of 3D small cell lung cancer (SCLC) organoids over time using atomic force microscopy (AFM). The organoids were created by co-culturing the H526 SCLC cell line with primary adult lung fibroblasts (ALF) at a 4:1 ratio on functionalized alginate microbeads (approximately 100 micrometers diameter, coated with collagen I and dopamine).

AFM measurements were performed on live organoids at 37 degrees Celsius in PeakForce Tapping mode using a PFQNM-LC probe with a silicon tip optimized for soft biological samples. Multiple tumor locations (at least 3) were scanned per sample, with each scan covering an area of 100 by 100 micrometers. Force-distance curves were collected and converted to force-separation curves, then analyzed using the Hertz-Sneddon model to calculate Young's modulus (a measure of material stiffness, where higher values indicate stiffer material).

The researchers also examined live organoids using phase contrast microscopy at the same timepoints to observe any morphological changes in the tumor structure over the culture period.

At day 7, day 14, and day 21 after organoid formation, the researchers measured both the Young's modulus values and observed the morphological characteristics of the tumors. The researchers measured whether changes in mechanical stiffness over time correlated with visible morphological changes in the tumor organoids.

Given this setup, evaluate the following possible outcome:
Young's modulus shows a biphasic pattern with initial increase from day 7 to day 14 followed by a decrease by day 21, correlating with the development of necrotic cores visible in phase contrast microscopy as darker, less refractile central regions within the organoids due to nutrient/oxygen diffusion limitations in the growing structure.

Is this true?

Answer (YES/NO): NO